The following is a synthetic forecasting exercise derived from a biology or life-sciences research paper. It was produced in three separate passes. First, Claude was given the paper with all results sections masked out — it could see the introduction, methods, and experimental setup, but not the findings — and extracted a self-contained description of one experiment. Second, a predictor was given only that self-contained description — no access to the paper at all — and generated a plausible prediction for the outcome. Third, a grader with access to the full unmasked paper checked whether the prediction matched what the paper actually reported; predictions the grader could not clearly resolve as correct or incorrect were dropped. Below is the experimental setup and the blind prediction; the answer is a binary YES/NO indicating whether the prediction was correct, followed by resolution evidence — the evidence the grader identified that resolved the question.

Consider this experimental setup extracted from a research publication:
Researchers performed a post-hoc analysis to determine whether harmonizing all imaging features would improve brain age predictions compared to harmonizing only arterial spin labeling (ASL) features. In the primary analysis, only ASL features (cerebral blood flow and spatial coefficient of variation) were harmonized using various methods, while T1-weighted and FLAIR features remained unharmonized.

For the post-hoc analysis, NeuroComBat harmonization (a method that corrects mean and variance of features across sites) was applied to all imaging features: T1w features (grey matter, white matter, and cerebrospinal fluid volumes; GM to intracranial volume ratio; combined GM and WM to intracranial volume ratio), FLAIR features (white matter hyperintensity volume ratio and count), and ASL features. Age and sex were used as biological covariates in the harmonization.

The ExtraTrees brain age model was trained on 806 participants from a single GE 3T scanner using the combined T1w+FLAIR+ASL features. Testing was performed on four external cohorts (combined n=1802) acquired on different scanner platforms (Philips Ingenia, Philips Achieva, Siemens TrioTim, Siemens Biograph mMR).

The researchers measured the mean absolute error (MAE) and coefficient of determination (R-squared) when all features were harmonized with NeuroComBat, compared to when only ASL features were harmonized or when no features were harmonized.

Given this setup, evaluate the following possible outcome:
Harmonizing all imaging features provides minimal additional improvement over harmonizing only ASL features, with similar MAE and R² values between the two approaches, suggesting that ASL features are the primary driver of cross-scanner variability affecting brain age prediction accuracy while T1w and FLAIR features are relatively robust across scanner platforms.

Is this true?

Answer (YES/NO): NO